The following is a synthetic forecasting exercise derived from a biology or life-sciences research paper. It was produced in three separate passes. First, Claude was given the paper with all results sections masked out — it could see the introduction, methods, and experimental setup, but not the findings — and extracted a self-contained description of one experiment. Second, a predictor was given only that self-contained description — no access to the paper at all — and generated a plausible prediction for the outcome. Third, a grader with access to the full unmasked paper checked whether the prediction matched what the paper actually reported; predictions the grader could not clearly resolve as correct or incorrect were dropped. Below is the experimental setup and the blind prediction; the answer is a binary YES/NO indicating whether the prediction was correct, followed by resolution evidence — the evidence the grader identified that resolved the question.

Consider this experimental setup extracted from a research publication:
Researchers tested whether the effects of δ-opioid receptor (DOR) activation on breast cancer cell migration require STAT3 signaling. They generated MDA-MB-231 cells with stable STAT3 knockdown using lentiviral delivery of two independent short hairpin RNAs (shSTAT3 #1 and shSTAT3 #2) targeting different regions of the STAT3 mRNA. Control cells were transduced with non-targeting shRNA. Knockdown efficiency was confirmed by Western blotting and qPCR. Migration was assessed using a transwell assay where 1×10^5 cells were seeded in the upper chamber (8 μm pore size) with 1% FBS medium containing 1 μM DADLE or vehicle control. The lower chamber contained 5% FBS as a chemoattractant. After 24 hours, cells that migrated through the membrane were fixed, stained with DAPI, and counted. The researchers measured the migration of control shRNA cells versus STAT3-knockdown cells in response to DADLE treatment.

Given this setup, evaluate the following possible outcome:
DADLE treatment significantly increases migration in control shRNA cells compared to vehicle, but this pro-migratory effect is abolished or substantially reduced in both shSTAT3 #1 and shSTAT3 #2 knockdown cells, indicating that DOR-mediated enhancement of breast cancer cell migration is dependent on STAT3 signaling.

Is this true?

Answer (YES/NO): YES